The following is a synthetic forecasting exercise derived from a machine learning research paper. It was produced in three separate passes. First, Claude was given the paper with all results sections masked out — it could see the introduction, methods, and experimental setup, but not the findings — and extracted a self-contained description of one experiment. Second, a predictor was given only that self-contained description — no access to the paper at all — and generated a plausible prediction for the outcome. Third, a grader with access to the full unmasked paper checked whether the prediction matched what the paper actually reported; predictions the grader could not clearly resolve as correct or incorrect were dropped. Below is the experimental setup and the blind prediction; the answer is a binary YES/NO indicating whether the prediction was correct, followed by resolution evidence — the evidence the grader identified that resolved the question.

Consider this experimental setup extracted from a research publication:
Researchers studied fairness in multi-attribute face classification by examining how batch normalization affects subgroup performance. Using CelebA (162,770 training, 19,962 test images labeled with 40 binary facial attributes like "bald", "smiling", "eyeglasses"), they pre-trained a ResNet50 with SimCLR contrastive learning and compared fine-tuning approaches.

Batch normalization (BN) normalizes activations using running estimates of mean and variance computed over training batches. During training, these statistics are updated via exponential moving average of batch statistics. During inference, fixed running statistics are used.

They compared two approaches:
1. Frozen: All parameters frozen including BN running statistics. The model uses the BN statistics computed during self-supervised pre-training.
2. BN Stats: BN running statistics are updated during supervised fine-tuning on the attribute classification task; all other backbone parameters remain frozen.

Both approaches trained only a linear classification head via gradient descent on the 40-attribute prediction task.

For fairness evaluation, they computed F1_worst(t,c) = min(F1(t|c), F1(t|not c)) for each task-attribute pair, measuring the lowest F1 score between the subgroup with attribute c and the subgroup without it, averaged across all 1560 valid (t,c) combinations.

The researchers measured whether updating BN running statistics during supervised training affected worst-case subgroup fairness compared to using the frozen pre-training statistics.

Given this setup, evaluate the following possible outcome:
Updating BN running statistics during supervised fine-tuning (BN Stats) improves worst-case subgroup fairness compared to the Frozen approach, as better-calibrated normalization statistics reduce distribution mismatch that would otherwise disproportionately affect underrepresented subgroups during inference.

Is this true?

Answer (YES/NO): YES